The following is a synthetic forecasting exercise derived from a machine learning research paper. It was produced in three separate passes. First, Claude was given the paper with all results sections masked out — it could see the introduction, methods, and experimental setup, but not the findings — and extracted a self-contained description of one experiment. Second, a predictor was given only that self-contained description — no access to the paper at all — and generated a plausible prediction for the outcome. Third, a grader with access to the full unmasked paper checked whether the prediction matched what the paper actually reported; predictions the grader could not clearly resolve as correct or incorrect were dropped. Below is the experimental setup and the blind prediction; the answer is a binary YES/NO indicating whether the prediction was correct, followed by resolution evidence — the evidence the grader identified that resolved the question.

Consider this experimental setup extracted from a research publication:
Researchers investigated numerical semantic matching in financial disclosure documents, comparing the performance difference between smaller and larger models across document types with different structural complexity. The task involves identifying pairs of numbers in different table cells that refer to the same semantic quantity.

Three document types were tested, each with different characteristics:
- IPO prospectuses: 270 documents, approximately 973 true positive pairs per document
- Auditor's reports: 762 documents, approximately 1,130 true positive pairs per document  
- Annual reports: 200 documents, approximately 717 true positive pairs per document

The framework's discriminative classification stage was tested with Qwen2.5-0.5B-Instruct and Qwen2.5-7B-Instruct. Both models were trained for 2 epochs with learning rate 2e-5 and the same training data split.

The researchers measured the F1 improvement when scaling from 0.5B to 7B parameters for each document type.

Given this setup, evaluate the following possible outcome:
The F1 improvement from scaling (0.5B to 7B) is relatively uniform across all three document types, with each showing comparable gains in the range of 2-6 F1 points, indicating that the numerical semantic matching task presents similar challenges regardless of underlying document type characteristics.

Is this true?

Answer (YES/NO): YES